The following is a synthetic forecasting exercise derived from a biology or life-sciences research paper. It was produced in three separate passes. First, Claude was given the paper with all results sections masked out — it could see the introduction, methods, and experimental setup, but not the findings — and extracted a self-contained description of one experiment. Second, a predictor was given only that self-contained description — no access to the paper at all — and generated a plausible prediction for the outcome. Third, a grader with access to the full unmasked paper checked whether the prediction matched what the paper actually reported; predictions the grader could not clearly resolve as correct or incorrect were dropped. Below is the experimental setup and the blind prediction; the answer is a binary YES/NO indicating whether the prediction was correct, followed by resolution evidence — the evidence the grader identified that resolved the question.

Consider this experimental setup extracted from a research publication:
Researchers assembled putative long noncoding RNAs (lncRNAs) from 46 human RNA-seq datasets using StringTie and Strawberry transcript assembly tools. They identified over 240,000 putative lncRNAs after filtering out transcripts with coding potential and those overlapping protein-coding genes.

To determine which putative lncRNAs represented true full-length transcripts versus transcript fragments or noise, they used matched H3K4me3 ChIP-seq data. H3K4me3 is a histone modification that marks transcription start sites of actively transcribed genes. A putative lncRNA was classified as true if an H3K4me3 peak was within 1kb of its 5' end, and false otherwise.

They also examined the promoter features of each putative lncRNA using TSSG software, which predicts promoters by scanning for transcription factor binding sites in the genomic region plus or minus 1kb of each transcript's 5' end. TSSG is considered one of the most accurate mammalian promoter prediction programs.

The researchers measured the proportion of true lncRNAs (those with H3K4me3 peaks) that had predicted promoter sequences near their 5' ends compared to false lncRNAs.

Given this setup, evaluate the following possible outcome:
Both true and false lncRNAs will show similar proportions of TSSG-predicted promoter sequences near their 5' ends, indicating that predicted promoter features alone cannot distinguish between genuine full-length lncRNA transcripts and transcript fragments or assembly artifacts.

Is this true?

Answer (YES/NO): NO